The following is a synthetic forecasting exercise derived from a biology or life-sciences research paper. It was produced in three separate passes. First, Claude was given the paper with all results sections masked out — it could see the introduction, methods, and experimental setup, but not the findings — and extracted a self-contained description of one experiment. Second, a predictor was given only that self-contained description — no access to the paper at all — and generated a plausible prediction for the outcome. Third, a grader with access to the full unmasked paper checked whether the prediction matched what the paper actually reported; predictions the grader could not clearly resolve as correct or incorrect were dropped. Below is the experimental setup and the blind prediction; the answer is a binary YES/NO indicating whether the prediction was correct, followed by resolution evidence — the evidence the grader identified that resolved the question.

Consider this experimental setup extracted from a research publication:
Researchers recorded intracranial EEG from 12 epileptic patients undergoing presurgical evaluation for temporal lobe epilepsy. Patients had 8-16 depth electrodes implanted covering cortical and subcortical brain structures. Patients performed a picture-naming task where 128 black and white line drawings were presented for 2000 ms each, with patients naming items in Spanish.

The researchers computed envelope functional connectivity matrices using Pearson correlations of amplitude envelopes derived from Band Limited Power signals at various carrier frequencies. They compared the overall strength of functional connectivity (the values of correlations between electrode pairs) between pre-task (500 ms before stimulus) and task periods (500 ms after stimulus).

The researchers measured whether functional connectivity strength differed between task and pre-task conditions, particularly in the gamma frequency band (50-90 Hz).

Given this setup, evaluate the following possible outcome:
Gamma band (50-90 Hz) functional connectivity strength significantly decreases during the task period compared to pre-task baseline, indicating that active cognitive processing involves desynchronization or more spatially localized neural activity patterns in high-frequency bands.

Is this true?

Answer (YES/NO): NO